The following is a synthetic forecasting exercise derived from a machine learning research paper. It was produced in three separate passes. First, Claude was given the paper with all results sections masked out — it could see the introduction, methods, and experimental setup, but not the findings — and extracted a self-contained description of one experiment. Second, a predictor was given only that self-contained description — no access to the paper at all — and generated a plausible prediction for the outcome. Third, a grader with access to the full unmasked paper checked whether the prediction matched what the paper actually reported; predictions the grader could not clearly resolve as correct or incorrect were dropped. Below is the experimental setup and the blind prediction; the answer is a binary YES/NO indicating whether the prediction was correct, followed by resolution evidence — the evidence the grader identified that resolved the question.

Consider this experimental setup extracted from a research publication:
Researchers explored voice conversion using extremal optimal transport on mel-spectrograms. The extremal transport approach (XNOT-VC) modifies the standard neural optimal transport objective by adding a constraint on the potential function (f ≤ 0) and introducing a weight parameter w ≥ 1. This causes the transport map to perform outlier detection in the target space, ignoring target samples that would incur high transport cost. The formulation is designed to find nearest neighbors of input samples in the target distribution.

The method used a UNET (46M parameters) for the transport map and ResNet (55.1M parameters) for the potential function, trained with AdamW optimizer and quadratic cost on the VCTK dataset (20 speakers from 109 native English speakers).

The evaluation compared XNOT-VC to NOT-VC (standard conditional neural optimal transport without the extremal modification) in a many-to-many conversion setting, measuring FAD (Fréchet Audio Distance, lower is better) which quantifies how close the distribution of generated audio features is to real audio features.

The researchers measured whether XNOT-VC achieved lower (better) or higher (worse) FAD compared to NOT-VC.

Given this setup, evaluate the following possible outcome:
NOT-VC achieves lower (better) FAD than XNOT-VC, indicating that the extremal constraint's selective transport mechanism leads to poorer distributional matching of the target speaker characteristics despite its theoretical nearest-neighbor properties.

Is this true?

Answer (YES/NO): NO